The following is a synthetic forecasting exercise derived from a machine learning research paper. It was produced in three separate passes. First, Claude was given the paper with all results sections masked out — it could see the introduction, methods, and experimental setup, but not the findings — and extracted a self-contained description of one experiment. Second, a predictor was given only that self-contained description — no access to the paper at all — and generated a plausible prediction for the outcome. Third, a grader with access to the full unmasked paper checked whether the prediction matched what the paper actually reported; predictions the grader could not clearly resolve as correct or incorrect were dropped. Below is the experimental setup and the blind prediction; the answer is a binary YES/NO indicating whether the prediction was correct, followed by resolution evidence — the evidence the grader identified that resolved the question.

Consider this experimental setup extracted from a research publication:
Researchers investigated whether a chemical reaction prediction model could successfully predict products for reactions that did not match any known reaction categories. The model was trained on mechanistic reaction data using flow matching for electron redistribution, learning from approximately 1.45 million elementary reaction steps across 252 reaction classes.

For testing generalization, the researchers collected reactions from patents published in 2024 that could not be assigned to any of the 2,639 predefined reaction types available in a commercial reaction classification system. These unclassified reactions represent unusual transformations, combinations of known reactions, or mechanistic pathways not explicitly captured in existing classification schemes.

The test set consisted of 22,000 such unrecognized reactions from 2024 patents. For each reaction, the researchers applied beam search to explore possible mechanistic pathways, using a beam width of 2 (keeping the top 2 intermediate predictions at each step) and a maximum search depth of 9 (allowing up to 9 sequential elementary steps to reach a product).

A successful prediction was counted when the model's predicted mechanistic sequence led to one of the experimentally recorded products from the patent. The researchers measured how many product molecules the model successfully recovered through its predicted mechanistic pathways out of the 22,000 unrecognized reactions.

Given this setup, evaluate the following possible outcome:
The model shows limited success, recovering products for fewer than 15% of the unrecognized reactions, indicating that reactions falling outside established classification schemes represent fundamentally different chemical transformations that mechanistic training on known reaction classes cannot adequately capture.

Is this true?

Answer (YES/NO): YES